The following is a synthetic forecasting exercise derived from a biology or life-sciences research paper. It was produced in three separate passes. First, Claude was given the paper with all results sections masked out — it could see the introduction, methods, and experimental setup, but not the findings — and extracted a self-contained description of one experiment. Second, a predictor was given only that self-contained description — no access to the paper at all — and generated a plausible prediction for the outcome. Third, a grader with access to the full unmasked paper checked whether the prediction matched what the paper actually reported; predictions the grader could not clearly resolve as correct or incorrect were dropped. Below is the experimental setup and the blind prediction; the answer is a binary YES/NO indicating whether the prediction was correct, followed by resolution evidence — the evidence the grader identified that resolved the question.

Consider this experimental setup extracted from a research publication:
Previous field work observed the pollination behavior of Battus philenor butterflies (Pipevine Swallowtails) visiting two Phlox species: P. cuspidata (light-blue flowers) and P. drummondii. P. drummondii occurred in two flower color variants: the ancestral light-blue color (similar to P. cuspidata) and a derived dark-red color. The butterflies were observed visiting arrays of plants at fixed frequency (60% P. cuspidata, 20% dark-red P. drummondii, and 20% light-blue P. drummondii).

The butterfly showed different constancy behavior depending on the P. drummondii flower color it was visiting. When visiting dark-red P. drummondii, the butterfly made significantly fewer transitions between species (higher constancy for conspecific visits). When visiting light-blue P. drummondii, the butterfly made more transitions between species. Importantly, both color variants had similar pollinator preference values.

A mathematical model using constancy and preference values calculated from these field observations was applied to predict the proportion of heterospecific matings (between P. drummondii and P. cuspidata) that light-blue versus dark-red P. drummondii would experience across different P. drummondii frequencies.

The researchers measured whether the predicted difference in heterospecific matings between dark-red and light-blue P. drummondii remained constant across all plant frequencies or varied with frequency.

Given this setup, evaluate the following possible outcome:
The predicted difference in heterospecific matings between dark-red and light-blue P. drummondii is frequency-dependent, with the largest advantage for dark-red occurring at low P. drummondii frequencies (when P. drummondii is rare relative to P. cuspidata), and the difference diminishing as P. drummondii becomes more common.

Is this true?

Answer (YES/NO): NO